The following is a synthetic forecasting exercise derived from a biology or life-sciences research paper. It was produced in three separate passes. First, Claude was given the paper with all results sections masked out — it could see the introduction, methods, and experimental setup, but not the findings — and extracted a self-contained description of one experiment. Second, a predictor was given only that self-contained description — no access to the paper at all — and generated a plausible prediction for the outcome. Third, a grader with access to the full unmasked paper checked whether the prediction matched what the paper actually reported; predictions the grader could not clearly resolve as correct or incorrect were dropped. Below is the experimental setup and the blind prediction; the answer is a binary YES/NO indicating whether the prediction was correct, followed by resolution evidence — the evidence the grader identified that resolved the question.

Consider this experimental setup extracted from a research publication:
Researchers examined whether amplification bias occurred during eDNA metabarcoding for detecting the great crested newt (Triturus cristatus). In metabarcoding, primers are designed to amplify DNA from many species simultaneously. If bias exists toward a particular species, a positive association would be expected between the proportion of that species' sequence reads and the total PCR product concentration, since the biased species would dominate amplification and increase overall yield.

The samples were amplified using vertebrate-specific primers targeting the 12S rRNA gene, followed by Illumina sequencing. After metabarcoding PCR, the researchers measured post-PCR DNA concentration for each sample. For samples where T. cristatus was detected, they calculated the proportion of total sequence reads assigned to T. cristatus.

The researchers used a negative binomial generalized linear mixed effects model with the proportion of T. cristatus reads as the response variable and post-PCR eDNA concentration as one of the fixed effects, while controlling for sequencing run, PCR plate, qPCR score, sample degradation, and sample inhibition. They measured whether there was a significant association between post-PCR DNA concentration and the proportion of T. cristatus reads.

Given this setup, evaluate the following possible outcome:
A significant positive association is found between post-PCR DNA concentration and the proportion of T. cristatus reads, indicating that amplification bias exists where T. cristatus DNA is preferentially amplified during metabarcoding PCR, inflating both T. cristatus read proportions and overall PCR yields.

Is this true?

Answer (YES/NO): NO